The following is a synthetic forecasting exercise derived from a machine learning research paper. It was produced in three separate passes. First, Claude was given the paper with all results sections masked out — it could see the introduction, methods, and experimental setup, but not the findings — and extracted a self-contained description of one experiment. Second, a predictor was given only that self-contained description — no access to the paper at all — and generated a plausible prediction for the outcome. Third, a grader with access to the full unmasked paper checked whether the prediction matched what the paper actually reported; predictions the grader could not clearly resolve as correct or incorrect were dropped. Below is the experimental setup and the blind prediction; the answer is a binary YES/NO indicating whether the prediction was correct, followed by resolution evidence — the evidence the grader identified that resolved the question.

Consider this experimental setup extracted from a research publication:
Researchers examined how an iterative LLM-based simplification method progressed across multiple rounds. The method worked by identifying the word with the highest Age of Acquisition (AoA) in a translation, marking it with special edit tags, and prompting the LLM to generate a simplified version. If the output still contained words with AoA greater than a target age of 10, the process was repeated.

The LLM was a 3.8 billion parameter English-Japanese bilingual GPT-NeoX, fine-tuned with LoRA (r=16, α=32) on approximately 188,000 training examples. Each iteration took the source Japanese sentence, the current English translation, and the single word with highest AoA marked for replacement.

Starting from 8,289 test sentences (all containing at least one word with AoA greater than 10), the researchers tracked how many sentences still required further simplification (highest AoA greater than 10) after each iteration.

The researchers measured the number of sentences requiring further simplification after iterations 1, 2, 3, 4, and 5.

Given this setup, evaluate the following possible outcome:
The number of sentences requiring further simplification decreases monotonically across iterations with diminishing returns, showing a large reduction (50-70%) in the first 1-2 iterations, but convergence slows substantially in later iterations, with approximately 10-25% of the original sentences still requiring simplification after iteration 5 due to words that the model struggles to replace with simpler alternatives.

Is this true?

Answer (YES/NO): NO